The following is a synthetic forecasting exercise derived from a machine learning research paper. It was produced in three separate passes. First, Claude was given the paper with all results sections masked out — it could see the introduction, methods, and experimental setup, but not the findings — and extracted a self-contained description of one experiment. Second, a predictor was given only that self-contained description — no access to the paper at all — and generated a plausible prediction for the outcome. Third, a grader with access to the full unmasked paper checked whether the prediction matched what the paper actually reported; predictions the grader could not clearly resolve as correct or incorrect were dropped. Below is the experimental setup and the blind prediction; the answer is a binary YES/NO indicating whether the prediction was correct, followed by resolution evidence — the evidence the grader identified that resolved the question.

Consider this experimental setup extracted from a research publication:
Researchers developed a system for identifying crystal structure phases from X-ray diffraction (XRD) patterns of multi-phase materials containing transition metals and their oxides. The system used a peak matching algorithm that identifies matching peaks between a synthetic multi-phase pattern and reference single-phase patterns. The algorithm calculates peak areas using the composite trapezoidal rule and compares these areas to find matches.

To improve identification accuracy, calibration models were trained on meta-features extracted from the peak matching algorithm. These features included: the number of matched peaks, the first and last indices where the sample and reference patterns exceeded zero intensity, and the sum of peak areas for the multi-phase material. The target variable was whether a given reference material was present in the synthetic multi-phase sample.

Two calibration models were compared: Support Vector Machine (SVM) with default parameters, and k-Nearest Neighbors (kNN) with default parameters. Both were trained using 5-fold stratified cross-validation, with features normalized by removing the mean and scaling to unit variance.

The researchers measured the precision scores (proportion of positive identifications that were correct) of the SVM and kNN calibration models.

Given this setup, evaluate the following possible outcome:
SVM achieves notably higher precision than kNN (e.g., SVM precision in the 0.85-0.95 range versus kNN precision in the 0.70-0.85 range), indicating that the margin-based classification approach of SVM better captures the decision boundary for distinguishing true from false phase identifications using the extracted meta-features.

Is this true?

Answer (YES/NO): NO